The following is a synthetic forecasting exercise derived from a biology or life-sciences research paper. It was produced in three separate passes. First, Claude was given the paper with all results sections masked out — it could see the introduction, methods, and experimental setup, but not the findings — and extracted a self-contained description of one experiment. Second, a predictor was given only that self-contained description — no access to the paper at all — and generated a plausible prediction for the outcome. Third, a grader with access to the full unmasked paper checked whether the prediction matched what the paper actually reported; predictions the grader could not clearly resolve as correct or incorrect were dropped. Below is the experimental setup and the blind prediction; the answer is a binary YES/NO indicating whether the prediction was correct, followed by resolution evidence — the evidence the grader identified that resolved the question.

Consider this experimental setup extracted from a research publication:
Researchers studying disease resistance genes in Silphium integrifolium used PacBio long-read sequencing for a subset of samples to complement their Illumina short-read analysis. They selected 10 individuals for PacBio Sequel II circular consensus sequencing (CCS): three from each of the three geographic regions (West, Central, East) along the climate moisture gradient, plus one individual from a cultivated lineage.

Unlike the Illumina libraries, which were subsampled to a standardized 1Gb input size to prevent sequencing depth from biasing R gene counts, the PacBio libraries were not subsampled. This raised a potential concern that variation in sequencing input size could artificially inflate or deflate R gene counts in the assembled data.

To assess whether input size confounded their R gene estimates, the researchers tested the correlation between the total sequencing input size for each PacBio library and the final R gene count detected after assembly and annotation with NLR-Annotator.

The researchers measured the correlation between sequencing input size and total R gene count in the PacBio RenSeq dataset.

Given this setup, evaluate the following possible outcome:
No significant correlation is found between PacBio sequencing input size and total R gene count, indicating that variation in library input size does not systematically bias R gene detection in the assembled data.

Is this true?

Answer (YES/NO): YES